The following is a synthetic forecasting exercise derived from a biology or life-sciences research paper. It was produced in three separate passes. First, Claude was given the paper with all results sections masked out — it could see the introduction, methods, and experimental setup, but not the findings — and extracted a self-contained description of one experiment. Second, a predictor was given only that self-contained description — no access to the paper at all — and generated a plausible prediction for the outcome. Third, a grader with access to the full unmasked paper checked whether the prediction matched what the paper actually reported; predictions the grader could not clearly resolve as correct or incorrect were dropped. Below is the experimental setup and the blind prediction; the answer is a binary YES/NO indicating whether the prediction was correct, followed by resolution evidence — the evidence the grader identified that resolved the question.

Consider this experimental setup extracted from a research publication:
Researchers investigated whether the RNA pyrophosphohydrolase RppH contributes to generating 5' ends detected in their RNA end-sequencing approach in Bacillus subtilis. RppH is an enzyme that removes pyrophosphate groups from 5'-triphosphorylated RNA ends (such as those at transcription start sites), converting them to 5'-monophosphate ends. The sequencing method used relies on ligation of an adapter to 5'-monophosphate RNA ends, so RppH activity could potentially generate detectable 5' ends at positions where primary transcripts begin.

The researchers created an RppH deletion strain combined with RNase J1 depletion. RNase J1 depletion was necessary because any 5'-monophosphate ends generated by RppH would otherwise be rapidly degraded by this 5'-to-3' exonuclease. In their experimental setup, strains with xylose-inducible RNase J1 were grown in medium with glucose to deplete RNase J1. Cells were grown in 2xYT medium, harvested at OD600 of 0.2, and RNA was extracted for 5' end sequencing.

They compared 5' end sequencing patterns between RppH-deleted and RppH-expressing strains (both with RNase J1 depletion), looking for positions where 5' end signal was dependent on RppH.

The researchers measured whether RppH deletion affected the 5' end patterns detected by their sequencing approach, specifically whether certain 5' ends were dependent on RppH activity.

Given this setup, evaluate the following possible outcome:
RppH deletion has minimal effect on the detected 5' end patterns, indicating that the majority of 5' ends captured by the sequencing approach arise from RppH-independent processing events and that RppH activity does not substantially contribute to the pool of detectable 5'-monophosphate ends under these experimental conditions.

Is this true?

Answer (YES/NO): YES